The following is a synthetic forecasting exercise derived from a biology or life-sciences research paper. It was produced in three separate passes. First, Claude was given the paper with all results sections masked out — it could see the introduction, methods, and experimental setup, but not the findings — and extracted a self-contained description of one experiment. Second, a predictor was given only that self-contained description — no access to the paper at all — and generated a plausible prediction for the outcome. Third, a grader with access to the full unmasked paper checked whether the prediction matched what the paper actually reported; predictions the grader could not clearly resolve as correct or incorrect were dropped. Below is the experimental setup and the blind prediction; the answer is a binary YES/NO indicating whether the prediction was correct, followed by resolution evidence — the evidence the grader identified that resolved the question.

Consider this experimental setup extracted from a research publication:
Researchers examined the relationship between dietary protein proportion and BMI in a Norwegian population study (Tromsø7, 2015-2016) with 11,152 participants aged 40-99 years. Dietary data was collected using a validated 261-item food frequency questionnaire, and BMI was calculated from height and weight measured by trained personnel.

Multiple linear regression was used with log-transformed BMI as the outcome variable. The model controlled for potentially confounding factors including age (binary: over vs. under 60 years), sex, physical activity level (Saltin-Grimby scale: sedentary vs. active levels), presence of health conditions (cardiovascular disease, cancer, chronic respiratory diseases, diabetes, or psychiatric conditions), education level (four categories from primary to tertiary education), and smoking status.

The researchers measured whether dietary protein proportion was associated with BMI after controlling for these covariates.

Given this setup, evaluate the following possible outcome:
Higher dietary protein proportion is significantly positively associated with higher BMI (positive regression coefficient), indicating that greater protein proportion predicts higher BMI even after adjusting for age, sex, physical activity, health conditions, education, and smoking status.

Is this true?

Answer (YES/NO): YES